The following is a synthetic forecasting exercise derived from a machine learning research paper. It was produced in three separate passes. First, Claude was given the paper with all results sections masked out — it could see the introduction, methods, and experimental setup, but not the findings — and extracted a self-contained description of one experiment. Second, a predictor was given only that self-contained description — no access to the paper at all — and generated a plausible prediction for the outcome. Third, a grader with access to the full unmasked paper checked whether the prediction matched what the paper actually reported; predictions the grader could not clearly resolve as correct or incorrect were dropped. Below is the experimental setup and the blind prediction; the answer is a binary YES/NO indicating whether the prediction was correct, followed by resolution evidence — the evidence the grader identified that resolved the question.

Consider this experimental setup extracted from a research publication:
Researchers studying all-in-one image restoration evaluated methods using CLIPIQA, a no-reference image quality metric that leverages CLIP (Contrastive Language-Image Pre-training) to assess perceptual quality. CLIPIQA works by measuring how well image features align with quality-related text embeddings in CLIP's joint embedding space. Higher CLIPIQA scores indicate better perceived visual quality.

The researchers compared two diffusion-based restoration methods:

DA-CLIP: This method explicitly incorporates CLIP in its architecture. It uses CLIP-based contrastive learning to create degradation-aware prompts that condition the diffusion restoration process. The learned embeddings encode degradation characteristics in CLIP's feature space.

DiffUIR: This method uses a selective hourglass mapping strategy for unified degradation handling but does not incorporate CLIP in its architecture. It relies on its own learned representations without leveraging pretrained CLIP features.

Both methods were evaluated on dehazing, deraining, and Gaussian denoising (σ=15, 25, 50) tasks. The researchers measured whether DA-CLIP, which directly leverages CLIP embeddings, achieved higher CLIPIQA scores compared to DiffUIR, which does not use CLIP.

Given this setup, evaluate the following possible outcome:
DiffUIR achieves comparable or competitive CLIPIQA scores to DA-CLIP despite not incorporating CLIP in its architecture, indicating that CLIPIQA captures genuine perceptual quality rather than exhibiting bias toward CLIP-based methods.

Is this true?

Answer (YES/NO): NO